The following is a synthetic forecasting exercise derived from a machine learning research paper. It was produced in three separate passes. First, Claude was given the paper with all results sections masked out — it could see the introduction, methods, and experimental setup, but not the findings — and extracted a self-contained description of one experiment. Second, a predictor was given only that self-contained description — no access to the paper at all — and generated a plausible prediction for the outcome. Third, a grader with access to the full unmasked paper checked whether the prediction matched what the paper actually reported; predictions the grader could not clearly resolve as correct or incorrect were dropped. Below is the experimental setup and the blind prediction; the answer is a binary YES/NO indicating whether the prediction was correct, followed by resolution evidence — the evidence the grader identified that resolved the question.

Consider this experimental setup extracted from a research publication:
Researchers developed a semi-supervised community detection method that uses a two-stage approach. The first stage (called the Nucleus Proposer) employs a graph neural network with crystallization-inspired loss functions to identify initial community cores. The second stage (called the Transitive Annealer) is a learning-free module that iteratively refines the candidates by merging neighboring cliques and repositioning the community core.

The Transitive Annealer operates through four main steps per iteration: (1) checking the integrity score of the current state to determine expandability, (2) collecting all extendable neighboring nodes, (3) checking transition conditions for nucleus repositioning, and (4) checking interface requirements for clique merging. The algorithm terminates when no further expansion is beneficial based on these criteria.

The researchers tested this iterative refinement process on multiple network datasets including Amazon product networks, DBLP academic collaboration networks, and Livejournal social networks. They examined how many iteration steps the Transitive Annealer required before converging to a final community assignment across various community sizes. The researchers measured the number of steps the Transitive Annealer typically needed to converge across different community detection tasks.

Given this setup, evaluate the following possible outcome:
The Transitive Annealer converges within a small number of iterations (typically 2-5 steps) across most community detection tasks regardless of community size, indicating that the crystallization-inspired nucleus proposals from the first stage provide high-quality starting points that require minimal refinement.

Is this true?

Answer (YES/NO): YES